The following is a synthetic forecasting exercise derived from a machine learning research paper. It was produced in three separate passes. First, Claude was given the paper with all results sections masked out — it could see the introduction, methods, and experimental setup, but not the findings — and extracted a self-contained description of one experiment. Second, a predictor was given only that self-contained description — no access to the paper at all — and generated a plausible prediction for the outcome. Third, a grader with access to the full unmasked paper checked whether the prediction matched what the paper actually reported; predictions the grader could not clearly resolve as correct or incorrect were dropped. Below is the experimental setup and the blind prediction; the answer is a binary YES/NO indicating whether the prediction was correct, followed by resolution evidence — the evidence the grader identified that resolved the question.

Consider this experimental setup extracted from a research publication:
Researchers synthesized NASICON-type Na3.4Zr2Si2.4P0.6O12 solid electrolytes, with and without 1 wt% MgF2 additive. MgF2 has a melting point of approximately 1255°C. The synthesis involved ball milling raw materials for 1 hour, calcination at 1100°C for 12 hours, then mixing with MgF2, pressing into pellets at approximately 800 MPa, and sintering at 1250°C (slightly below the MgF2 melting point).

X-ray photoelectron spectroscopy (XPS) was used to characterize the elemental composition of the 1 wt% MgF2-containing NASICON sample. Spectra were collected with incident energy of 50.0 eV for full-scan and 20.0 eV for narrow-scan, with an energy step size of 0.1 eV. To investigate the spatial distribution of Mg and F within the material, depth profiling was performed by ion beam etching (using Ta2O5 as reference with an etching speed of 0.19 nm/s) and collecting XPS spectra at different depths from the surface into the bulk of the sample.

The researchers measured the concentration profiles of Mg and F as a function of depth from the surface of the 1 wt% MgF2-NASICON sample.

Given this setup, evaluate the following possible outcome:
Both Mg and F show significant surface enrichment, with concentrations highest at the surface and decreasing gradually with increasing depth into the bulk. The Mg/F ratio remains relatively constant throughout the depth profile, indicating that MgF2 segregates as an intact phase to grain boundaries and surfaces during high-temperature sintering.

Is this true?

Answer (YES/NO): NO